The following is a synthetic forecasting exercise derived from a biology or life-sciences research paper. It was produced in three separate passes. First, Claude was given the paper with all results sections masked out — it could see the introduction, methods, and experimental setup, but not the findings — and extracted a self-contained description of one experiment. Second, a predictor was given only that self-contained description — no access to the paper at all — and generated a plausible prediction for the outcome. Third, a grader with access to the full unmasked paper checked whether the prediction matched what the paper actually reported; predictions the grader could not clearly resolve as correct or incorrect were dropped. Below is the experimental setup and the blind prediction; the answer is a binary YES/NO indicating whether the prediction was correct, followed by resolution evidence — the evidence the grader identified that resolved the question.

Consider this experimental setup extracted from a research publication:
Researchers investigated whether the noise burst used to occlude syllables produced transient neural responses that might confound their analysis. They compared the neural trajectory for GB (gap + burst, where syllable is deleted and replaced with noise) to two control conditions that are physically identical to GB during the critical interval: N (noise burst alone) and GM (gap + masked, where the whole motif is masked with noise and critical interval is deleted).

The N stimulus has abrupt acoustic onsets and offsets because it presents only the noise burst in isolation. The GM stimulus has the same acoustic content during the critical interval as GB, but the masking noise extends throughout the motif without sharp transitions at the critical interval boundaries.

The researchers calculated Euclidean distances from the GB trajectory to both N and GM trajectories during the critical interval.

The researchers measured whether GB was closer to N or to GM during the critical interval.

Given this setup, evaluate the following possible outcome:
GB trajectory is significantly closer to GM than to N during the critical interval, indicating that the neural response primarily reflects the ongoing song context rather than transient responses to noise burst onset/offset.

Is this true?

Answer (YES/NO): YES